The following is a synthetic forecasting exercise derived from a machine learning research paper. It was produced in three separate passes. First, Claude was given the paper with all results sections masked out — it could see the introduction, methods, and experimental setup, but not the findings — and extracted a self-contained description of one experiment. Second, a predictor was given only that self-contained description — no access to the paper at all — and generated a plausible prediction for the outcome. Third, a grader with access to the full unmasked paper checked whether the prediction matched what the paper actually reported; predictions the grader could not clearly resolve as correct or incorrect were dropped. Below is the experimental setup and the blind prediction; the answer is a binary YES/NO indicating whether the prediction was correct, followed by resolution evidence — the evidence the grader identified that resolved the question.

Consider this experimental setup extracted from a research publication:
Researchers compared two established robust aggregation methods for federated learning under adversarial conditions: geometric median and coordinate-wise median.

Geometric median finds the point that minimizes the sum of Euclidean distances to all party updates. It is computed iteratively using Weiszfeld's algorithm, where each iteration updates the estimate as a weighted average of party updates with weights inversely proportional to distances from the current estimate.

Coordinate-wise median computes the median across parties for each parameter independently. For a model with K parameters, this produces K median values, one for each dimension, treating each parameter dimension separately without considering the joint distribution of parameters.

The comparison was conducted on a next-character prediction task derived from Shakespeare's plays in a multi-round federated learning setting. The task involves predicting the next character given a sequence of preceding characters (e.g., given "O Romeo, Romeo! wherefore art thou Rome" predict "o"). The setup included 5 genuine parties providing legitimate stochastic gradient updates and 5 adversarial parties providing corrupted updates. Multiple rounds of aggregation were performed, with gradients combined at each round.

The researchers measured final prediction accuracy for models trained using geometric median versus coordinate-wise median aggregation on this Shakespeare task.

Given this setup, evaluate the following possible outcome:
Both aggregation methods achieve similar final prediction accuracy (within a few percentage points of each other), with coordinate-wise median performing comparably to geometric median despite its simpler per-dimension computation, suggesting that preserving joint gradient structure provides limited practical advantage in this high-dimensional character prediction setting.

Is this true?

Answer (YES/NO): NO